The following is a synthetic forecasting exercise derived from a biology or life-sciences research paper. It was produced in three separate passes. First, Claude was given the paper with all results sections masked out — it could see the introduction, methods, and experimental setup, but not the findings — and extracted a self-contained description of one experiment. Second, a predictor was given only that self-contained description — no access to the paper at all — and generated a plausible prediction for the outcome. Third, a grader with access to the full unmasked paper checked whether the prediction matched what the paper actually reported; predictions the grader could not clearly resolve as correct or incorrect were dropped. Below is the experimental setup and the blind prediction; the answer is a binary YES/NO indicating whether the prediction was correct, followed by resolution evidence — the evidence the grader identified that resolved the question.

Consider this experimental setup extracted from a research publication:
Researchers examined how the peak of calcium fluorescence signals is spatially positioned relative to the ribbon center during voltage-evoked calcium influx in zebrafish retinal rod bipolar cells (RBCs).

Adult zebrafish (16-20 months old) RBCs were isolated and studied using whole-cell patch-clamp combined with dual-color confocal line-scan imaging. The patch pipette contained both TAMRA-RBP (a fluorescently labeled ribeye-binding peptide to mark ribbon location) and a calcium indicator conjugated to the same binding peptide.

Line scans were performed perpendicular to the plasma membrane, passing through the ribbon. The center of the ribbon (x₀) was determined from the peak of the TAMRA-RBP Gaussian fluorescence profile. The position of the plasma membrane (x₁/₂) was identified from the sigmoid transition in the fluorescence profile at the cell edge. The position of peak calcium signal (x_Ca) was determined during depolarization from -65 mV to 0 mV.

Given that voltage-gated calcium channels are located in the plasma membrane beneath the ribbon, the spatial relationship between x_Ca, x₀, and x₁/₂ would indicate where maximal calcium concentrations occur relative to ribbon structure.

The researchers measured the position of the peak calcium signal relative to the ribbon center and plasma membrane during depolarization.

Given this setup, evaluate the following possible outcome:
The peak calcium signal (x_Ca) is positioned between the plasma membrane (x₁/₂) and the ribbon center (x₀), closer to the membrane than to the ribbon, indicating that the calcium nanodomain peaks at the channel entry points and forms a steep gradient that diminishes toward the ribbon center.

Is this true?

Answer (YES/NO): YES